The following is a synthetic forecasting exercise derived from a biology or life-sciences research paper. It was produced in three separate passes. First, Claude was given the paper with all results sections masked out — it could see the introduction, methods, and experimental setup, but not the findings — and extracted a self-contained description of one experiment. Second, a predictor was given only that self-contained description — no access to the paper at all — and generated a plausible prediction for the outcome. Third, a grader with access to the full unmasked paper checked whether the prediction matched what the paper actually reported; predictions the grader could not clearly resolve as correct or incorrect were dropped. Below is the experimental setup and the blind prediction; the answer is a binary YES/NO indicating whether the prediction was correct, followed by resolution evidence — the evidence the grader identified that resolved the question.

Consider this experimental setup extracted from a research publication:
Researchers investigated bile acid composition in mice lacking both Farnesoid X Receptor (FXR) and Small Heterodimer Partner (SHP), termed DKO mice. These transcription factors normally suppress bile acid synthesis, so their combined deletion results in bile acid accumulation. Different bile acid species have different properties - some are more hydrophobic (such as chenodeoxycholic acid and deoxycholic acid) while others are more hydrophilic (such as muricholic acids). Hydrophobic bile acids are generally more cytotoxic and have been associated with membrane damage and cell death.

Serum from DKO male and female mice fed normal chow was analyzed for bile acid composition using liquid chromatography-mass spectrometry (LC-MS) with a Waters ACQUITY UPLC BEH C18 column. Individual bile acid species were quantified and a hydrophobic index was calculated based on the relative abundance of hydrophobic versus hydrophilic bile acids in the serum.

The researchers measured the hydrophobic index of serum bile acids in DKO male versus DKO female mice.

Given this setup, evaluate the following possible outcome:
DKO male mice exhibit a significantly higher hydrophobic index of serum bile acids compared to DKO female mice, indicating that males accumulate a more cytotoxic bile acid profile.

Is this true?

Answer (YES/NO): YES